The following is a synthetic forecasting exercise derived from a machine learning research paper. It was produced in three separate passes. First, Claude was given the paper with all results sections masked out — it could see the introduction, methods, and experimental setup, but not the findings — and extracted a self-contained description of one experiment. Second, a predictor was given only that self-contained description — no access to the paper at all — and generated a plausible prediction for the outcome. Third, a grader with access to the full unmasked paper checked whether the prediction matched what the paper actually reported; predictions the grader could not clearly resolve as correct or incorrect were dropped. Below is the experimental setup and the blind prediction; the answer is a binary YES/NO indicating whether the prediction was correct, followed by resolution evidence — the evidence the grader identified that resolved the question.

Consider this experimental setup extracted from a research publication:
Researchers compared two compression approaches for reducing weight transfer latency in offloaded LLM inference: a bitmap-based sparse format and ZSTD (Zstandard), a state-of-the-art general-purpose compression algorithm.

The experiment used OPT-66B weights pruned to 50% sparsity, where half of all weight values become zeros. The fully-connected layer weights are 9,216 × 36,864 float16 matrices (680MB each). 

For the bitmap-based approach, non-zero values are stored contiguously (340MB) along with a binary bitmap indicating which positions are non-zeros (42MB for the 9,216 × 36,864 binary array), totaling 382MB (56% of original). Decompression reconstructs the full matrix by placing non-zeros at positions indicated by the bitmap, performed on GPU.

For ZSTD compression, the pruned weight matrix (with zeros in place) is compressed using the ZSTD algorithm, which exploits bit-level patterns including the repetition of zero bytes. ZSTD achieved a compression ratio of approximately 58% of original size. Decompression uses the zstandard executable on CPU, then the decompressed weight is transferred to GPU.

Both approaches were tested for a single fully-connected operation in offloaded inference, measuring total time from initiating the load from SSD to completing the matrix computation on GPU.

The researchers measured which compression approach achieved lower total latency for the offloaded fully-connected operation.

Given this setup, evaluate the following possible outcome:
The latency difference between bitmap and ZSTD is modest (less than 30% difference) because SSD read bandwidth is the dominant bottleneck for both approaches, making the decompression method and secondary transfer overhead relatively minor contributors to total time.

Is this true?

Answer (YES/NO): NO